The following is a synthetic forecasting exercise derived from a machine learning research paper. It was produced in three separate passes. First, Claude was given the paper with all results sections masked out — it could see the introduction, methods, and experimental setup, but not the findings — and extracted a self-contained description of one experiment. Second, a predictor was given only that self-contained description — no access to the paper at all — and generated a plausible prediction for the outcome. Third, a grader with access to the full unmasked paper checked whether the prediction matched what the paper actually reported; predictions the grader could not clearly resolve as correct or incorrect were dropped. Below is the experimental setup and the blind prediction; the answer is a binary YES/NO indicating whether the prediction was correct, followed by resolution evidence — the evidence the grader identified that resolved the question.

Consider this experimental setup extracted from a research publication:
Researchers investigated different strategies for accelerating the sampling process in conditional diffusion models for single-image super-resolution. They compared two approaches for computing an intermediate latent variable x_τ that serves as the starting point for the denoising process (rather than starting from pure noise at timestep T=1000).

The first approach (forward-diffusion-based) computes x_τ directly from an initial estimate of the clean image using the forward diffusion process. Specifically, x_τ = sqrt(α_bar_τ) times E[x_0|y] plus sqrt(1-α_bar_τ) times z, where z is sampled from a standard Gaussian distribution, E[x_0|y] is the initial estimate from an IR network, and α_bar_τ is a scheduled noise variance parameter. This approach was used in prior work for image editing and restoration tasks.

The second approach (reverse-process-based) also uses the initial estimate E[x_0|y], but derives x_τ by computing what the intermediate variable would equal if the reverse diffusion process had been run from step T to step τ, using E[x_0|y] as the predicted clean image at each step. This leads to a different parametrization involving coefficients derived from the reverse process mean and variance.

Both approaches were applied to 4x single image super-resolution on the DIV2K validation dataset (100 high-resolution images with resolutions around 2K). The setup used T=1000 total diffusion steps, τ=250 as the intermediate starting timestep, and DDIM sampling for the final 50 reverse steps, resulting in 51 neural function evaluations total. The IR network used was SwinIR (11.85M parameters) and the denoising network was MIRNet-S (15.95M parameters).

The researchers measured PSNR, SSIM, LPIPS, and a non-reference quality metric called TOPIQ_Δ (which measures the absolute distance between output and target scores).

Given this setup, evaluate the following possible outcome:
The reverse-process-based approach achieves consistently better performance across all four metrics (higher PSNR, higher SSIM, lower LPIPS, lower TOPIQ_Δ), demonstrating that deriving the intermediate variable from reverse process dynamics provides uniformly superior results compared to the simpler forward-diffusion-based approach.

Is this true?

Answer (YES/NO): YES